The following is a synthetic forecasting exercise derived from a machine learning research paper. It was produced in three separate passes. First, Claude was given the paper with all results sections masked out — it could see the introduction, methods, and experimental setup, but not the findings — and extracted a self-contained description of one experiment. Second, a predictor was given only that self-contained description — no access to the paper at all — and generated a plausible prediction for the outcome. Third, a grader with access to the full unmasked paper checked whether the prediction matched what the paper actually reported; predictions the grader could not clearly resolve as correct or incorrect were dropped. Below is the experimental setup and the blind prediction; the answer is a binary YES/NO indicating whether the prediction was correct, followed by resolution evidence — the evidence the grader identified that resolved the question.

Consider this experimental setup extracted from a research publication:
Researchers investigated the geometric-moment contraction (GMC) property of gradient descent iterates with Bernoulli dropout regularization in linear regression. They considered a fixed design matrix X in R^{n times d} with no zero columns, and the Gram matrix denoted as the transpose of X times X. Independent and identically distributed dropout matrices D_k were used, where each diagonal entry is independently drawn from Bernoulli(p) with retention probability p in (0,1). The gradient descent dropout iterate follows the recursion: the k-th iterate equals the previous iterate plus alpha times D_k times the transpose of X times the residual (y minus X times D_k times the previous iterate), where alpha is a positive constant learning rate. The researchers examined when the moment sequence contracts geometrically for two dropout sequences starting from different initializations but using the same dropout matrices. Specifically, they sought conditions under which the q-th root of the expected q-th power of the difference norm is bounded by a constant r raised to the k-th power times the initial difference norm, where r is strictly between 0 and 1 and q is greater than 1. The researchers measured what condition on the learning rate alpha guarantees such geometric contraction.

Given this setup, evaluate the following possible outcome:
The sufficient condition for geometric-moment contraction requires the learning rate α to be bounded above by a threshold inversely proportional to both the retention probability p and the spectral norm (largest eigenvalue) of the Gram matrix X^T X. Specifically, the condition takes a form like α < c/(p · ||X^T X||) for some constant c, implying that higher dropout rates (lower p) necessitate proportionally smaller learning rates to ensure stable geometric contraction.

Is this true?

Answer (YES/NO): NO